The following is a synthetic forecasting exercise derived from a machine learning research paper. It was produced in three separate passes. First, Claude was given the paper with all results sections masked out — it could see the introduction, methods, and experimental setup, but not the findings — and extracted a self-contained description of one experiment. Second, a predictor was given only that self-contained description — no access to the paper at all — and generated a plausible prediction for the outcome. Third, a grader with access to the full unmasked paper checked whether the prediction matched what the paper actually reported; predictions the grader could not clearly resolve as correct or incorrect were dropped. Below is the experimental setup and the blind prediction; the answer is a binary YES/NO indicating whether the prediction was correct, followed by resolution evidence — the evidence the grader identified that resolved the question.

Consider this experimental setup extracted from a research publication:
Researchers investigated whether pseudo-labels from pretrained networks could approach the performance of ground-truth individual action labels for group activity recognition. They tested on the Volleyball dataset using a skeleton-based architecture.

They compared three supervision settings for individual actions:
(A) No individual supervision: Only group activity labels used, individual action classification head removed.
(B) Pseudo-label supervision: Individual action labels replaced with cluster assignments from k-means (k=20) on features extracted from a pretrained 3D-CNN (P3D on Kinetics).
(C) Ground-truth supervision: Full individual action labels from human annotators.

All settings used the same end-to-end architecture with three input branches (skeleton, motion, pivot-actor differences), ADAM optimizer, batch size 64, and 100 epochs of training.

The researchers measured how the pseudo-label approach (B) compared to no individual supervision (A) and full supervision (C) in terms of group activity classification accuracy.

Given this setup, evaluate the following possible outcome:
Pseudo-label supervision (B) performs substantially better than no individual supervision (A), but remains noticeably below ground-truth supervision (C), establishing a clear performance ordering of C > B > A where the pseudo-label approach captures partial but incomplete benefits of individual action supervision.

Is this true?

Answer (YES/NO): NO